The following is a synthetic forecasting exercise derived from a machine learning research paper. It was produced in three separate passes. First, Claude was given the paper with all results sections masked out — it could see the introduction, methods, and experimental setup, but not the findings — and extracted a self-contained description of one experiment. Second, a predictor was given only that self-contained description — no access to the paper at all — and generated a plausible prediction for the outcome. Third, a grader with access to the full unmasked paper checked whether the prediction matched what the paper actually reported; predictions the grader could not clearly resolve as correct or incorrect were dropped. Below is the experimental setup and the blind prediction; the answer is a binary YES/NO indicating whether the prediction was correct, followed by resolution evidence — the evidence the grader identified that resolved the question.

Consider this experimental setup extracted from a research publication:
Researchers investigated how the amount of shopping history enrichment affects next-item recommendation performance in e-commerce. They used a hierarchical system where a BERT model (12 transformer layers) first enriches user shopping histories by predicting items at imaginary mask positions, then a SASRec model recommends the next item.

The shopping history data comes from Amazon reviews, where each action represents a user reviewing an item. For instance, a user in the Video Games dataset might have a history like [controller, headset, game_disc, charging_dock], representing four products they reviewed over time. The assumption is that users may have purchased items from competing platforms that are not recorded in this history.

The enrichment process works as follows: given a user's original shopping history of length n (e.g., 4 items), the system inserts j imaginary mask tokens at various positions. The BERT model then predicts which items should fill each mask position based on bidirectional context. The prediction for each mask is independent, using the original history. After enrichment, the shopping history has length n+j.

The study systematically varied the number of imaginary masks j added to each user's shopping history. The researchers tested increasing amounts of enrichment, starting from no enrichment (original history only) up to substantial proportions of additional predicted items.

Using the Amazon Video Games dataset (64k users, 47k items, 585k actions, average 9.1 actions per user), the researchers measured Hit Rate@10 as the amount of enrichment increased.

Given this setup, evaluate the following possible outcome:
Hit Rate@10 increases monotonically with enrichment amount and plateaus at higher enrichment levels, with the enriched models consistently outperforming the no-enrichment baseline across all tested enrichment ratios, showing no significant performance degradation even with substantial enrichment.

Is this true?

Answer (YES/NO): NO